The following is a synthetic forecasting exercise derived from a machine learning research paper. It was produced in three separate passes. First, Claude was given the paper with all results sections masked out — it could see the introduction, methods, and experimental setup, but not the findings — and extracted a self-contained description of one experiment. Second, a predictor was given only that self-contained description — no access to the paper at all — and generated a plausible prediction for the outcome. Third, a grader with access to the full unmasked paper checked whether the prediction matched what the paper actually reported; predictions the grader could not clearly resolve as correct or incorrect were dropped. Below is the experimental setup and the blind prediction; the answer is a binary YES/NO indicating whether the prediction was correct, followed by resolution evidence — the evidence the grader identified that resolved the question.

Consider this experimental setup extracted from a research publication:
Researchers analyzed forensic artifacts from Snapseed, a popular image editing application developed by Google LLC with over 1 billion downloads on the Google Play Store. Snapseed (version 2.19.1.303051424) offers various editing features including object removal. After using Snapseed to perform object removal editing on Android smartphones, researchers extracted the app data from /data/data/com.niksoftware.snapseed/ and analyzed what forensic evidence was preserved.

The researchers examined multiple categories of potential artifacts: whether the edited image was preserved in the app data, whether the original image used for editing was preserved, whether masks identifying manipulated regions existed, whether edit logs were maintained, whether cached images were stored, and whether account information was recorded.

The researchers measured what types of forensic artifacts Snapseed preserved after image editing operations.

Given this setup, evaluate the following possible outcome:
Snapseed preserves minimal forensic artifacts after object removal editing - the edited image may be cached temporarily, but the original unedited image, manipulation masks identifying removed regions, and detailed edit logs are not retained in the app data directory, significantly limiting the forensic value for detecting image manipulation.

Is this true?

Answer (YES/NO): YES